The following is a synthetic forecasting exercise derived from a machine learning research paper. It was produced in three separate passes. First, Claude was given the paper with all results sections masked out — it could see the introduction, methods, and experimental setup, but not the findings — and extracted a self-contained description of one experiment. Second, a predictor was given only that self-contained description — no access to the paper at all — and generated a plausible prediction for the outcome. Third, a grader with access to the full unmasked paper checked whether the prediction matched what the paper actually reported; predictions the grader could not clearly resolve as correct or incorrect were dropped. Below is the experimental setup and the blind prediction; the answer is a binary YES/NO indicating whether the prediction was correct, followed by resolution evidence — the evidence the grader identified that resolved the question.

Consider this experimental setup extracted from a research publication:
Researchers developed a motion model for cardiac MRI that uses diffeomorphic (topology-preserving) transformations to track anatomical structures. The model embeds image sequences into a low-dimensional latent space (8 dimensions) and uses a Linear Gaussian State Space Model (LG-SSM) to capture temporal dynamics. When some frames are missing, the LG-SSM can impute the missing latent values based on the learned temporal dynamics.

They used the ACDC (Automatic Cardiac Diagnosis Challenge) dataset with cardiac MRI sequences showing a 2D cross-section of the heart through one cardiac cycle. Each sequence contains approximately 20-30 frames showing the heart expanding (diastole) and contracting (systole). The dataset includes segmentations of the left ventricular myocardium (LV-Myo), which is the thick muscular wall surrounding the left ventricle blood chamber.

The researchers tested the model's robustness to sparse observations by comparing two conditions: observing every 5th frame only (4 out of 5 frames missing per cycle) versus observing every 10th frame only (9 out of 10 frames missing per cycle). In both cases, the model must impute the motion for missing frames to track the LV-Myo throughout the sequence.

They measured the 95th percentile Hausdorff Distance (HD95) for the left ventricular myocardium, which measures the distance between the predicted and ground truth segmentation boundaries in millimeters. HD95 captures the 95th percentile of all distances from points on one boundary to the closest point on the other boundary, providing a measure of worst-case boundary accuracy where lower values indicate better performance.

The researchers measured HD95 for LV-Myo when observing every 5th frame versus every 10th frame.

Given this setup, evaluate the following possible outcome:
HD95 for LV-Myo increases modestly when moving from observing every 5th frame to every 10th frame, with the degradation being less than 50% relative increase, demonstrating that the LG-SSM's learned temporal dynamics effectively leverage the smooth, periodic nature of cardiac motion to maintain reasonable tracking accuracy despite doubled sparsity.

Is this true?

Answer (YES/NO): YES